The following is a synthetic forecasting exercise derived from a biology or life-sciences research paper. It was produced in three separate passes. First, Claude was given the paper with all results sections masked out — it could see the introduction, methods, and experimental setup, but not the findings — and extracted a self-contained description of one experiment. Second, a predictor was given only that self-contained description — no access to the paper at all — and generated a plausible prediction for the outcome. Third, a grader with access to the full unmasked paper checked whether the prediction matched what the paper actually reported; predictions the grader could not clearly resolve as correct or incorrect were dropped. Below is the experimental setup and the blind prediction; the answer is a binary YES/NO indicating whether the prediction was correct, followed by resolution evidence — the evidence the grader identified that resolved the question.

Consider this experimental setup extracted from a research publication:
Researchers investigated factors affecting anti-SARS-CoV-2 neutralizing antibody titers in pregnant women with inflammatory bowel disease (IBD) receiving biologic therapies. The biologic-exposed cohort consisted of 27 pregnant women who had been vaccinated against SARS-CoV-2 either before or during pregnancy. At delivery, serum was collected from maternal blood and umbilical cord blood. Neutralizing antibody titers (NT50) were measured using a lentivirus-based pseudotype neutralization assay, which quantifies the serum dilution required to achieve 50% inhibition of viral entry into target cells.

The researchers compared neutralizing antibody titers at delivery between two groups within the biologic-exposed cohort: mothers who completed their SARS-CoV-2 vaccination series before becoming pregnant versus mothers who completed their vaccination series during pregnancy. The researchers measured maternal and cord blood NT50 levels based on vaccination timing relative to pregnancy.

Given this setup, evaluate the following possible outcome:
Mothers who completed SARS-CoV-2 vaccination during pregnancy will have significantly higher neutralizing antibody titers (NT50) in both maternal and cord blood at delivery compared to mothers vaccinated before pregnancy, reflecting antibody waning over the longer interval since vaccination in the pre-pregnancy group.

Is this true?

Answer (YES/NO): NO